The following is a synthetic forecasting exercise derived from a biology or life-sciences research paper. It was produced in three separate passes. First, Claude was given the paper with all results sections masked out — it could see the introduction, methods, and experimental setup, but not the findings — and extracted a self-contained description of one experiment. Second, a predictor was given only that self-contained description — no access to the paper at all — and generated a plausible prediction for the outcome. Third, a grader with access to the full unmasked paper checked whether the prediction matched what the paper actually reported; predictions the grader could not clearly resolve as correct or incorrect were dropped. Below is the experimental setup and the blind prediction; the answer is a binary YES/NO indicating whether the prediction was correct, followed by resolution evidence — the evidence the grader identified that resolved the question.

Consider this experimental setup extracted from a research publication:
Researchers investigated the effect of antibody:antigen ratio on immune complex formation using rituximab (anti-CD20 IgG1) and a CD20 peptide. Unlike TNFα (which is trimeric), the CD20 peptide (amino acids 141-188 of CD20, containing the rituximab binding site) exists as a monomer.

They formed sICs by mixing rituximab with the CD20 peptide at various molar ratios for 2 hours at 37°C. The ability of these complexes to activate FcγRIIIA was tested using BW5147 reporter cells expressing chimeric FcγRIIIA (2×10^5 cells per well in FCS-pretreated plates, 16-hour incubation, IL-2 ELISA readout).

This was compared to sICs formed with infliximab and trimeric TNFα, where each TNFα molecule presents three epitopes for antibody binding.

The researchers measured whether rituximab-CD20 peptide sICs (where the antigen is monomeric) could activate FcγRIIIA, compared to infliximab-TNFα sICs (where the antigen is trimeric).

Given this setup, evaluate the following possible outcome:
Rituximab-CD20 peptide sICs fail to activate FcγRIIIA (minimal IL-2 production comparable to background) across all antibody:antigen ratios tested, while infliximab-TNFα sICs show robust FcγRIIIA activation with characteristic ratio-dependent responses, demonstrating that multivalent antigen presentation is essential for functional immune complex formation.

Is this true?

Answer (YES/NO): YES